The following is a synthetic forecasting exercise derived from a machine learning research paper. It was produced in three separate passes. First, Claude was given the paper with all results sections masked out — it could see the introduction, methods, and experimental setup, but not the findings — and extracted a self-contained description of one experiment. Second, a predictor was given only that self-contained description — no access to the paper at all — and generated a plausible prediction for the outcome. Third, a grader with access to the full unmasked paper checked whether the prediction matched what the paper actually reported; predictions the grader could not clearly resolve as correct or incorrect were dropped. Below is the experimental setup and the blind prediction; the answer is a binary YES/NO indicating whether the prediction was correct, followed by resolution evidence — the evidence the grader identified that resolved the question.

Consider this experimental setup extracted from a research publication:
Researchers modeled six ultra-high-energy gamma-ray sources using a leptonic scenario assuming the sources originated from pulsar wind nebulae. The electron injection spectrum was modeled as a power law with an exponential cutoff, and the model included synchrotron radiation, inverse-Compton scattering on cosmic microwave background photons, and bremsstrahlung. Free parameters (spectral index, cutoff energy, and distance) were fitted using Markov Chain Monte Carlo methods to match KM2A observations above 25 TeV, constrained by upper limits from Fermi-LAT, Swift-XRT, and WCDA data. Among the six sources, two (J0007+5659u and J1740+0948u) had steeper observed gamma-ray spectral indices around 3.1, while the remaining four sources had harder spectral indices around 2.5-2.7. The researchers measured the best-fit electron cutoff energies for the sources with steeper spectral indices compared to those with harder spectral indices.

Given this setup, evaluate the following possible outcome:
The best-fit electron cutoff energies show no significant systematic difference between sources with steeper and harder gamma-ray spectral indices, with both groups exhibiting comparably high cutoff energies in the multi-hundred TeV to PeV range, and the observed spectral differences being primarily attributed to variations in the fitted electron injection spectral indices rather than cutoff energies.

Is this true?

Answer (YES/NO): NO